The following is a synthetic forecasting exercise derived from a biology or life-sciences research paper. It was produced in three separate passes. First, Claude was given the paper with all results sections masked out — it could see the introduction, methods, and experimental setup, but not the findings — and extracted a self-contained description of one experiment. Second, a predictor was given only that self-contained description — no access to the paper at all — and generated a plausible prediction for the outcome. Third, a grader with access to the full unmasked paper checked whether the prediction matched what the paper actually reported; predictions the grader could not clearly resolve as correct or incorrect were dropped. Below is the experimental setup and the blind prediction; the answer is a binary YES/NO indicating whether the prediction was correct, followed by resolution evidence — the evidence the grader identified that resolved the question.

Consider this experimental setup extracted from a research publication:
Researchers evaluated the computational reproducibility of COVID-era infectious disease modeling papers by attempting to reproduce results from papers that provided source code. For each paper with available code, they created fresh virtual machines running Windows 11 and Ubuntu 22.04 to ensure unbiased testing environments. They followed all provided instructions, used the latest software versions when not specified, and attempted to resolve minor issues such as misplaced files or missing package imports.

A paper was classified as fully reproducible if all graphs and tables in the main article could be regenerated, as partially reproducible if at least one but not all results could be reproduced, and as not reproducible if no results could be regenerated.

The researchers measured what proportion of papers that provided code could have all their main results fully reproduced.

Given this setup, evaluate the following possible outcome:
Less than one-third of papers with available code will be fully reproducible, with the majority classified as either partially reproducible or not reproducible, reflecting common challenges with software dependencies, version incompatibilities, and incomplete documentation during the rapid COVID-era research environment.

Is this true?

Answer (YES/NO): YES